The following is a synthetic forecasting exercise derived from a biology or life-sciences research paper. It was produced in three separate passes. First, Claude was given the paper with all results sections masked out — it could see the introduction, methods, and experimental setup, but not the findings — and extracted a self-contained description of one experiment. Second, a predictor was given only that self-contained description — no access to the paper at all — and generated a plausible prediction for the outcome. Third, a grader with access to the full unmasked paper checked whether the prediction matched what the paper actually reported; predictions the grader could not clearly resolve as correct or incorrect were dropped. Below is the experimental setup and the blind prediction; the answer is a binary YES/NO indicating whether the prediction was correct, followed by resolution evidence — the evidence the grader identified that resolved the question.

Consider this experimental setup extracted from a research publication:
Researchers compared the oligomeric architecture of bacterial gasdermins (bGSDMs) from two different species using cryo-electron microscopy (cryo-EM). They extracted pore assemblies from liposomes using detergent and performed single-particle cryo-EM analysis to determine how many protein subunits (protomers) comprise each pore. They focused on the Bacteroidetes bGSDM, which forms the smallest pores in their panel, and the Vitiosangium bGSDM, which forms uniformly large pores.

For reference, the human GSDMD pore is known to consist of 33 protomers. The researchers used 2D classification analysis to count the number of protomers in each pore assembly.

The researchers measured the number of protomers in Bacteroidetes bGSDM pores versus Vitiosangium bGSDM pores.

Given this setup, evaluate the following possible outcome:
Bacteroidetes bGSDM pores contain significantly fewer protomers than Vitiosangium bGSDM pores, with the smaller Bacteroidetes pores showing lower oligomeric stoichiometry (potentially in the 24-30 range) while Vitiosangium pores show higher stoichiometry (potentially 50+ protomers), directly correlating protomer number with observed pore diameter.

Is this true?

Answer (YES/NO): NO